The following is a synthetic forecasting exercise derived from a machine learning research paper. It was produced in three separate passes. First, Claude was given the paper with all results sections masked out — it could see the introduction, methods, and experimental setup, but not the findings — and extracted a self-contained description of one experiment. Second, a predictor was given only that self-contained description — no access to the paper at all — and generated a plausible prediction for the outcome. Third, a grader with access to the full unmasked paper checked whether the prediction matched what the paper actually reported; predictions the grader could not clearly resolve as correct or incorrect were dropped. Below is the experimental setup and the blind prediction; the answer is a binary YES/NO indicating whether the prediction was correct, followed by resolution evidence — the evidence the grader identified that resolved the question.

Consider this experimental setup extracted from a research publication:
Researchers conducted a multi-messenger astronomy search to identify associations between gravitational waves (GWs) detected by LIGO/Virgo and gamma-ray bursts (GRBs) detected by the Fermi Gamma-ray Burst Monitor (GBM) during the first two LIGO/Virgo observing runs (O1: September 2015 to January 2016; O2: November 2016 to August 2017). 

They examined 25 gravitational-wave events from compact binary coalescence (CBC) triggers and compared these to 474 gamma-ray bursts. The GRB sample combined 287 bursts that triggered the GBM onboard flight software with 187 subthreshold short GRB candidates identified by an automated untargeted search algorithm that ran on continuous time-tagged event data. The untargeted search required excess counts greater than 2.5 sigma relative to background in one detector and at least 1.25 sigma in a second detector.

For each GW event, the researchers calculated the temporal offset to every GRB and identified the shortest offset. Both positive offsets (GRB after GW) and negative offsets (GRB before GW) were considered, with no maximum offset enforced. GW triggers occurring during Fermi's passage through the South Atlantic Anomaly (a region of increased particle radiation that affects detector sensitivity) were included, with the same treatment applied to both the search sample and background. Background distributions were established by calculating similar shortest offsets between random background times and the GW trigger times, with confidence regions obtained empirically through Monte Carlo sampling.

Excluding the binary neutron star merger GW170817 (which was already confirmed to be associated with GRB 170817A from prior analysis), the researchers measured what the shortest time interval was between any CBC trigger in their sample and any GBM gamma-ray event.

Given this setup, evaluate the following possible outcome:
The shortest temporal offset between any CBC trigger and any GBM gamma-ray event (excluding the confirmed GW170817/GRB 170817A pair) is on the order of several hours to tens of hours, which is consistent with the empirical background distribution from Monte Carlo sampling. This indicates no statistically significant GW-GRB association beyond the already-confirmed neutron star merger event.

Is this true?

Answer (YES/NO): NO